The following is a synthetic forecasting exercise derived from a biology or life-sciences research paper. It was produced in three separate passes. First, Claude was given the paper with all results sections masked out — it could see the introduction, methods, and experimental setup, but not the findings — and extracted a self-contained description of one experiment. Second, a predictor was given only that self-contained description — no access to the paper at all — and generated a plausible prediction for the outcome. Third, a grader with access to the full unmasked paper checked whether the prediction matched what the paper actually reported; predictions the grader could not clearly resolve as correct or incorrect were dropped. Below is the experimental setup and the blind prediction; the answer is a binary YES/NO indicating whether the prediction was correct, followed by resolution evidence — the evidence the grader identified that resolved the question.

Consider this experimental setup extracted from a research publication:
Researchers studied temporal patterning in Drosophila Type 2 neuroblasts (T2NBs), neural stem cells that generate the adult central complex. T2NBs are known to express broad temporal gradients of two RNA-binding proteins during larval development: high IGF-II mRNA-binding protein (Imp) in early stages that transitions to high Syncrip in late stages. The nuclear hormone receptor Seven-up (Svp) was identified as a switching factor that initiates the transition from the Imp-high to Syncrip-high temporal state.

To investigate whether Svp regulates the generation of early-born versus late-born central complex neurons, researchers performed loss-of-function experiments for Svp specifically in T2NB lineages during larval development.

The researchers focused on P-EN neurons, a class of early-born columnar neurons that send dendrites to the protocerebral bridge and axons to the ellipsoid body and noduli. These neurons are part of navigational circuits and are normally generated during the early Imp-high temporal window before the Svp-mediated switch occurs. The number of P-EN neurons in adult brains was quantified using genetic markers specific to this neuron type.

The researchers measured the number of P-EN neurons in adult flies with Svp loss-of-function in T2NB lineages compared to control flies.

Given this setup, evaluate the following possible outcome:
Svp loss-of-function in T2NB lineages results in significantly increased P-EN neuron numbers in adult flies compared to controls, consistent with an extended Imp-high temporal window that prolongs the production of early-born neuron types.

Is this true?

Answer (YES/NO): YES